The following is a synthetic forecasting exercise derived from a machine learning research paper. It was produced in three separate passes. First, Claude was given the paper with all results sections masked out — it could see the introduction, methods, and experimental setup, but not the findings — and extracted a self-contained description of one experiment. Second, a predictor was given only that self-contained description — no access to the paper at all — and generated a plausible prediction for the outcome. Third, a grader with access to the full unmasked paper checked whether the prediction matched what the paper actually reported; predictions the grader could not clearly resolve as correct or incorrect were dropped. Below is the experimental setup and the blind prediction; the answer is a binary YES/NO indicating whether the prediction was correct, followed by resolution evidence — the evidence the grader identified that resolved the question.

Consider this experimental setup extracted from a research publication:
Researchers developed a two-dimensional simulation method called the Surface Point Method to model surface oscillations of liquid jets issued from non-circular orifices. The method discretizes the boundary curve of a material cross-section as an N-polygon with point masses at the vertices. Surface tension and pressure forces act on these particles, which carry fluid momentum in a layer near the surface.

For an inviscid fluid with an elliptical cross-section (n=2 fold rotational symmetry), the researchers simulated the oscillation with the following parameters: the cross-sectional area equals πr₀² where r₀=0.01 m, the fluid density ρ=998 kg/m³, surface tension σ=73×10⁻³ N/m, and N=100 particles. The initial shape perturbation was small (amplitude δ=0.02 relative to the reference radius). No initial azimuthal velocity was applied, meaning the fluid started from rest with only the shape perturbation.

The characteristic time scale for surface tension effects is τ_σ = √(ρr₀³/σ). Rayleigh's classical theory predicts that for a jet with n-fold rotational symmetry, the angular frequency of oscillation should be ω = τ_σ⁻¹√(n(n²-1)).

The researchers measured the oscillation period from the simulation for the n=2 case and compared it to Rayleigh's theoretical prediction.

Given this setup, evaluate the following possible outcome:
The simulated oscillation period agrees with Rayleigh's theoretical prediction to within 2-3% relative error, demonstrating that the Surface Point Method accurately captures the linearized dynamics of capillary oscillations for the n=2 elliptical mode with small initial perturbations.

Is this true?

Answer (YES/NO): YES